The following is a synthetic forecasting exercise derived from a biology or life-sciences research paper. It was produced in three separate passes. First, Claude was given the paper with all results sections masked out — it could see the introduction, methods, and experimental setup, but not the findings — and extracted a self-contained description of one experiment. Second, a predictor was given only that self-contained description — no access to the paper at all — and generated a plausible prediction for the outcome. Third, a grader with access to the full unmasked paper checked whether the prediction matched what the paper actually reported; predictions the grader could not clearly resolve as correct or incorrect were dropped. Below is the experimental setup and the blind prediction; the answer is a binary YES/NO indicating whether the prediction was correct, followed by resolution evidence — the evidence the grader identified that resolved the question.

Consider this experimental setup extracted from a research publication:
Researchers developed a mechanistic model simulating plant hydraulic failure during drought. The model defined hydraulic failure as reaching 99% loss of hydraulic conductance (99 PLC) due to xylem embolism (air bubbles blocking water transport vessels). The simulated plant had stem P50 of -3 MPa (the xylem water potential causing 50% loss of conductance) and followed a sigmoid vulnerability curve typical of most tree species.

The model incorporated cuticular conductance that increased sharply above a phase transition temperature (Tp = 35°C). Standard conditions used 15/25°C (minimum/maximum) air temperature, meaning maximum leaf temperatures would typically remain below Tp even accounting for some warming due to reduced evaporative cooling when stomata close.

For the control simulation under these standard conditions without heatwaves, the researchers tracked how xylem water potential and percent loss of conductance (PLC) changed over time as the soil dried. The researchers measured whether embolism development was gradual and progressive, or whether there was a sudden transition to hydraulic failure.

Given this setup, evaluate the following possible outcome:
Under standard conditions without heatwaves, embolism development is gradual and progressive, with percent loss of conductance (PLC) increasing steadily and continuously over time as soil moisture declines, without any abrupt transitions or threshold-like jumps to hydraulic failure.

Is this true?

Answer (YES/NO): NO